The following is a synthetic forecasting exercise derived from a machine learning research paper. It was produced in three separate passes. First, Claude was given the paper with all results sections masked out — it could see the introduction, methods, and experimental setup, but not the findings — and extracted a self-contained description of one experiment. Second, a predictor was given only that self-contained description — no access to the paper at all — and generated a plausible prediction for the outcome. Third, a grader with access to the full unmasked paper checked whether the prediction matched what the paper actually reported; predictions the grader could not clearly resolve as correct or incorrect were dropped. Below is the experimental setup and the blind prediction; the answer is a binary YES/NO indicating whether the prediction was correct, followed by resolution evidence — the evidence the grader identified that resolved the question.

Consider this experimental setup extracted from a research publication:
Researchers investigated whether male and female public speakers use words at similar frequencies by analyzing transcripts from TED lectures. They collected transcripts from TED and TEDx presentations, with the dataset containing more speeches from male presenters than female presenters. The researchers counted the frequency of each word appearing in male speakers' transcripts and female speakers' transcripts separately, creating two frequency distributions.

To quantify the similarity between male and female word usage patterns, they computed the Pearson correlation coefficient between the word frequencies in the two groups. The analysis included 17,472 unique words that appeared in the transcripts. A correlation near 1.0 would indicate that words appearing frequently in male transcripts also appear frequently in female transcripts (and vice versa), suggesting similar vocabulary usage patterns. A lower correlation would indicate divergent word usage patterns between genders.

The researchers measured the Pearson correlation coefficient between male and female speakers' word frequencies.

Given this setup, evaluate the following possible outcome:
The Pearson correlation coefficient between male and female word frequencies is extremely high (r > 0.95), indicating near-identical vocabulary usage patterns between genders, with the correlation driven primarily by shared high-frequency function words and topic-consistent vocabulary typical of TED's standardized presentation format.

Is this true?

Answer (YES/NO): YES